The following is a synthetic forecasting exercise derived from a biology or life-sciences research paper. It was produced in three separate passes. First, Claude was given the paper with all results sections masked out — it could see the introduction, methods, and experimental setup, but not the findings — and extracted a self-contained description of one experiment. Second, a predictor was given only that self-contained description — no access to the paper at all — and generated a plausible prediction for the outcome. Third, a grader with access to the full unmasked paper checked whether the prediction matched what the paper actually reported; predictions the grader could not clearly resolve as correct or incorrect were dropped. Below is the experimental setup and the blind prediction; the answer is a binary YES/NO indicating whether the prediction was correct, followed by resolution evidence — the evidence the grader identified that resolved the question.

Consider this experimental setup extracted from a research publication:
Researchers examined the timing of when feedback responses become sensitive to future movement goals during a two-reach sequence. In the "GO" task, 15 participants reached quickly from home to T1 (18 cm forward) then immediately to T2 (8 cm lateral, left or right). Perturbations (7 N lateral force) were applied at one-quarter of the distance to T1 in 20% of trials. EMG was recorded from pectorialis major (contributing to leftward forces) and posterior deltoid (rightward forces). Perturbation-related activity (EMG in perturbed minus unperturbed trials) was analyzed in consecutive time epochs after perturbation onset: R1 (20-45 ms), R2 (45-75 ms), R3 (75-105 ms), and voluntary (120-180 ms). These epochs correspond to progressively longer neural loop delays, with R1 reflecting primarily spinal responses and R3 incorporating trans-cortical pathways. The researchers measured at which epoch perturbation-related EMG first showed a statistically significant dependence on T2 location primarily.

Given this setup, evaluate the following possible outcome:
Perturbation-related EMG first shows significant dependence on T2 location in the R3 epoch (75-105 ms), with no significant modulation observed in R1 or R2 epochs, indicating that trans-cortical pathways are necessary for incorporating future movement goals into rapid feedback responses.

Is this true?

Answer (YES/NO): NO